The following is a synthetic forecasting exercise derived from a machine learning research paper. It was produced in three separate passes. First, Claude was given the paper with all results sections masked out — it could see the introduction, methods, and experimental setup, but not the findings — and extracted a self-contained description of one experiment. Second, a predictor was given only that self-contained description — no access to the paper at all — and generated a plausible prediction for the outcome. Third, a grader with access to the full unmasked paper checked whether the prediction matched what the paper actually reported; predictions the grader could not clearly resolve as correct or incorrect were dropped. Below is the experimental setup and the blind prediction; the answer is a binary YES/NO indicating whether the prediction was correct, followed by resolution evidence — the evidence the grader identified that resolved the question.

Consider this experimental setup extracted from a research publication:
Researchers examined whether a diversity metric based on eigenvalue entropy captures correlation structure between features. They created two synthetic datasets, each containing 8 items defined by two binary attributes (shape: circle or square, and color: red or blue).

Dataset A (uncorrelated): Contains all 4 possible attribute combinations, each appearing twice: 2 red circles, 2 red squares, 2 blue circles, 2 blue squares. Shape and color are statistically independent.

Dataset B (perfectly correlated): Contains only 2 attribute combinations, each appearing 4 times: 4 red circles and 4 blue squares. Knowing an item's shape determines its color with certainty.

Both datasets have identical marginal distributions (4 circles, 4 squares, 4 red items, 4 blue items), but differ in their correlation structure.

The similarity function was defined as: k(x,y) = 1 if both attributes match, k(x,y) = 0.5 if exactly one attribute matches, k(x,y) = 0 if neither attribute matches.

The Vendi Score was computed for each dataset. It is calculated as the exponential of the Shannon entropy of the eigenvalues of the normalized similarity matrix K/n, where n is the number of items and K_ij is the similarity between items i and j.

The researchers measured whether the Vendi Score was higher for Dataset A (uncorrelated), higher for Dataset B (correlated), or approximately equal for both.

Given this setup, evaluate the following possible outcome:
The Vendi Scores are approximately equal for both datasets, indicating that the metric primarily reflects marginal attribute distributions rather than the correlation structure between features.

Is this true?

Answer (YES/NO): NO